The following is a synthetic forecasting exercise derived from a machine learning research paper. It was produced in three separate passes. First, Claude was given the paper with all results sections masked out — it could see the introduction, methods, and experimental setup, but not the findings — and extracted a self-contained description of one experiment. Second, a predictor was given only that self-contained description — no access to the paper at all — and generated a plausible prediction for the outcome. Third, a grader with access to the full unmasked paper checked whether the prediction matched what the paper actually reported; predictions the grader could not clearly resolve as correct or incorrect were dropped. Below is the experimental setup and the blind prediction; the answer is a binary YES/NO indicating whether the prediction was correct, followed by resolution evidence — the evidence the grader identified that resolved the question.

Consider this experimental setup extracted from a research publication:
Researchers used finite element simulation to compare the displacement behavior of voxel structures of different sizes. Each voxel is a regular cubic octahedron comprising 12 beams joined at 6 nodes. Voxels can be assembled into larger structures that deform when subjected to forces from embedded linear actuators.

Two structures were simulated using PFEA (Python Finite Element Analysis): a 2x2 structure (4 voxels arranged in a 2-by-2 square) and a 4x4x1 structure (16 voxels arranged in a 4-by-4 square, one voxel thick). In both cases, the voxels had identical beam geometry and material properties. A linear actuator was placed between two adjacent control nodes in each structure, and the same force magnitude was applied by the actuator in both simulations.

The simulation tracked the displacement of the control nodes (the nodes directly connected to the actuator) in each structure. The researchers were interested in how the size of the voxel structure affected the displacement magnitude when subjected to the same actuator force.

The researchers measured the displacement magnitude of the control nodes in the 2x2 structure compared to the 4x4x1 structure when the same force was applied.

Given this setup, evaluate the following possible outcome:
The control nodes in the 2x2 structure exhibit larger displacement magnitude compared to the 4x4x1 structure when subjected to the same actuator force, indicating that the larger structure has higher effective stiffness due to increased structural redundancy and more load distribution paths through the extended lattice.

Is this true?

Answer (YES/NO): YES